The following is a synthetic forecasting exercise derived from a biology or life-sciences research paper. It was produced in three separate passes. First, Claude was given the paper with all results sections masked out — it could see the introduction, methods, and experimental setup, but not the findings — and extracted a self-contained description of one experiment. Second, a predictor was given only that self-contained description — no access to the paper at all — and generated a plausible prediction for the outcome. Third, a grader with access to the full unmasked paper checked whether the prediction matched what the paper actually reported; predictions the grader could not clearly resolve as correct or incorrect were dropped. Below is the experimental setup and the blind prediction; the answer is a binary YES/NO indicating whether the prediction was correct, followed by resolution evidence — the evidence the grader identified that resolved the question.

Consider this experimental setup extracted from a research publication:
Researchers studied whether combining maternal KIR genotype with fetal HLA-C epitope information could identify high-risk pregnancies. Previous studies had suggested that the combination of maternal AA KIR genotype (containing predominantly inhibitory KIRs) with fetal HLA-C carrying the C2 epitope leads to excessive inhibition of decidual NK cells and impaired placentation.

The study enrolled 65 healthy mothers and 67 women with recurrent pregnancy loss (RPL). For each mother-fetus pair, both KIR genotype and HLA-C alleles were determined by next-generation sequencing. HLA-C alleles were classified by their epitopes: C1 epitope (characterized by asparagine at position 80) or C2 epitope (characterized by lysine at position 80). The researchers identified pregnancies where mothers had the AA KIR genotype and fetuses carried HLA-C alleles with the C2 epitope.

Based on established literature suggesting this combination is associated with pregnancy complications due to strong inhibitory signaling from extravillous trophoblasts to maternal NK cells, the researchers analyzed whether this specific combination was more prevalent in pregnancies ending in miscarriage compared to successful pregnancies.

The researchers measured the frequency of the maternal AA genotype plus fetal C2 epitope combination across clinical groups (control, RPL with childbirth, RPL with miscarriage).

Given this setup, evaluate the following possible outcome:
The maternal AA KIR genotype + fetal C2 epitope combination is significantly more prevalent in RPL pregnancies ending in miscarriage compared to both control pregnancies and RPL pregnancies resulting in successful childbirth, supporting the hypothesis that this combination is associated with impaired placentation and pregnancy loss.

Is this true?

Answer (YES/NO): NO